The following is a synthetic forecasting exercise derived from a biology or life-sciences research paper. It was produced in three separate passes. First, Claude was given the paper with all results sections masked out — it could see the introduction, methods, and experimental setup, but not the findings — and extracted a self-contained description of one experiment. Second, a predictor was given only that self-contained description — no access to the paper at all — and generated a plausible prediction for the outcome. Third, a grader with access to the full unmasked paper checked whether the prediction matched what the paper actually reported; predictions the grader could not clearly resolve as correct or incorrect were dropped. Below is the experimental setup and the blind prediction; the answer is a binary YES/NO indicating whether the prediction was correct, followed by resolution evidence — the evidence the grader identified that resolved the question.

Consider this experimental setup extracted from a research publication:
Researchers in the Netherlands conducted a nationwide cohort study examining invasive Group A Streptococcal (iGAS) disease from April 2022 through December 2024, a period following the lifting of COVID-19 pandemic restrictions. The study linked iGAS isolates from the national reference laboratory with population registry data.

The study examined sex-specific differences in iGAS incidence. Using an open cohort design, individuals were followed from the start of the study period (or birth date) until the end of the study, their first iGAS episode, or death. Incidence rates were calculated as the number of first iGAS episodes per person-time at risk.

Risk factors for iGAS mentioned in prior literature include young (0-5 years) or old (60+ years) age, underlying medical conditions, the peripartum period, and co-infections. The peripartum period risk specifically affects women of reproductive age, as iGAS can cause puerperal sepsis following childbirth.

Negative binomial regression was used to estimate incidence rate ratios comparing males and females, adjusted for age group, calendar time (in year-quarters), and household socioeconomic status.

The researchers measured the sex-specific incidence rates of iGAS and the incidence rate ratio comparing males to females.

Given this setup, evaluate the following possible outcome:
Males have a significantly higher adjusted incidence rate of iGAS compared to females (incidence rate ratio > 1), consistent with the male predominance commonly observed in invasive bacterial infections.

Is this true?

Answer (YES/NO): NO